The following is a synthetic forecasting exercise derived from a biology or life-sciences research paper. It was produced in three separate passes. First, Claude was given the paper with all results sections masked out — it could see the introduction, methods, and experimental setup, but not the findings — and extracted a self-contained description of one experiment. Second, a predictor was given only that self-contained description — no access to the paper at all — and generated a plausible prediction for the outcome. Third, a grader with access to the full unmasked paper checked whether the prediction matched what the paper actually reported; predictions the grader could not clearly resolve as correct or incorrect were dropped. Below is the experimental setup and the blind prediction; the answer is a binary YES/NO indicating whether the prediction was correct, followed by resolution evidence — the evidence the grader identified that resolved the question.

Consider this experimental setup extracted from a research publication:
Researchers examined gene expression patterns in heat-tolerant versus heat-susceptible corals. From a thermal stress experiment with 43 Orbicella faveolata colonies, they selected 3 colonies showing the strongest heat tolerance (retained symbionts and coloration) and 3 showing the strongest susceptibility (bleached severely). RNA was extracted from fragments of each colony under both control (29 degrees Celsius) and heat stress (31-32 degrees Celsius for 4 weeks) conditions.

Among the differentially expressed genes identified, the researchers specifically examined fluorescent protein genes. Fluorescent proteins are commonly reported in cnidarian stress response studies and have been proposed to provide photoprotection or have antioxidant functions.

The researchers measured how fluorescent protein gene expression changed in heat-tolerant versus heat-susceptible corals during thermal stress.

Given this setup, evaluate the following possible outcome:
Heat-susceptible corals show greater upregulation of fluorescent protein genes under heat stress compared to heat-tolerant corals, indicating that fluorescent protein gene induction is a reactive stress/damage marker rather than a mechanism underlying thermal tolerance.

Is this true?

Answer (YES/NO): NO